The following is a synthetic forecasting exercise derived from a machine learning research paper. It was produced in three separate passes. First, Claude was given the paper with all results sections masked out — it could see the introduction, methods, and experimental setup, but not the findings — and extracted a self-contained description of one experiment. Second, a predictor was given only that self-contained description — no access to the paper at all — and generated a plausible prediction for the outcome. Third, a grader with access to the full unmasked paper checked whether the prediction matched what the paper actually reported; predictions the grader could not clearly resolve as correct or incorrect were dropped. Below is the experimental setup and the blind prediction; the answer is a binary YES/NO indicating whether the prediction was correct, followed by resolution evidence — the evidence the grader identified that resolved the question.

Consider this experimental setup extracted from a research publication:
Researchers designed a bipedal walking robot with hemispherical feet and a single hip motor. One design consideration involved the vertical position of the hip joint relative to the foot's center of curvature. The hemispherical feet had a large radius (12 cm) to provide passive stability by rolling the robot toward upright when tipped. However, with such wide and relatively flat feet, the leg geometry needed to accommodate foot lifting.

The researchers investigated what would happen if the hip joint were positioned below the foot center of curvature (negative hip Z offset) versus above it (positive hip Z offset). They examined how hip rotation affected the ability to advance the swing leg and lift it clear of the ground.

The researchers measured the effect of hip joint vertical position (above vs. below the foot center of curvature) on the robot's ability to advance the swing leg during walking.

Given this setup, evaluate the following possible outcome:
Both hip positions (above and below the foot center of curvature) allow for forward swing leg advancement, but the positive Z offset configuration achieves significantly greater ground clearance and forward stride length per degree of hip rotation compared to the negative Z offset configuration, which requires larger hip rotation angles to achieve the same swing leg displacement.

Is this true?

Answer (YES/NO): NO